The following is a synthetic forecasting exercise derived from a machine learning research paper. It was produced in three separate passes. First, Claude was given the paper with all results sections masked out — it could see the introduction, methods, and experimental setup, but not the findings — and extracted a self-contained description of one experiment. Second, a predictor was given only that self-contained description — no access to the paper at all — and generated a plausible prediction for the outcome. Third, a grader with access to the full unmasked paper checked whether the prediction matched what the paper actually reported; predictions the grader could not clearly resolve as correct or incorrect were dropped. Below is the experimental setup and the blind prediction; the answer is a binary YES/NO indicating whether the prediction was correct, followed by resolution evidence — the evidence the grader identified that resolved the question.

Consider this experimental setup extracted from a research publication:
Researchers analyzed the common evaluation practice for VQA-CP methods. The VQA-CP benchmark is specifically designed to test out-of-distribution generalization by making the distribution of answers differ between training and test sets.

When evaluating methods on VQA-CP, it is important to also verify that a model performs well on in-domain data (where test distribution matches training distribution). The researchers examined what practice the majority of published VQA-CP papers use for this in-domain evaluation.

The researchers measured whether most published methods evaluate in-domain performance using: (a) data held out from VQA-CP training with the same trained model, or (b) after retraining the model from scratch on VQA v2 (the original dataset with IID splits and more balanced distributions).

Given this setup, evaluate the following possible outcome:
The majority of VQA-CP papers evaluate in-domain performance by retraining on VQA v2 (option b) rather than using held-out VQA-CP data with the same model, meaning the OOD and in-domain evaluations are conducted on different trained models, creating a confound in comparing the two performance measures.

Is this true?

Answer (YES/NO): YES